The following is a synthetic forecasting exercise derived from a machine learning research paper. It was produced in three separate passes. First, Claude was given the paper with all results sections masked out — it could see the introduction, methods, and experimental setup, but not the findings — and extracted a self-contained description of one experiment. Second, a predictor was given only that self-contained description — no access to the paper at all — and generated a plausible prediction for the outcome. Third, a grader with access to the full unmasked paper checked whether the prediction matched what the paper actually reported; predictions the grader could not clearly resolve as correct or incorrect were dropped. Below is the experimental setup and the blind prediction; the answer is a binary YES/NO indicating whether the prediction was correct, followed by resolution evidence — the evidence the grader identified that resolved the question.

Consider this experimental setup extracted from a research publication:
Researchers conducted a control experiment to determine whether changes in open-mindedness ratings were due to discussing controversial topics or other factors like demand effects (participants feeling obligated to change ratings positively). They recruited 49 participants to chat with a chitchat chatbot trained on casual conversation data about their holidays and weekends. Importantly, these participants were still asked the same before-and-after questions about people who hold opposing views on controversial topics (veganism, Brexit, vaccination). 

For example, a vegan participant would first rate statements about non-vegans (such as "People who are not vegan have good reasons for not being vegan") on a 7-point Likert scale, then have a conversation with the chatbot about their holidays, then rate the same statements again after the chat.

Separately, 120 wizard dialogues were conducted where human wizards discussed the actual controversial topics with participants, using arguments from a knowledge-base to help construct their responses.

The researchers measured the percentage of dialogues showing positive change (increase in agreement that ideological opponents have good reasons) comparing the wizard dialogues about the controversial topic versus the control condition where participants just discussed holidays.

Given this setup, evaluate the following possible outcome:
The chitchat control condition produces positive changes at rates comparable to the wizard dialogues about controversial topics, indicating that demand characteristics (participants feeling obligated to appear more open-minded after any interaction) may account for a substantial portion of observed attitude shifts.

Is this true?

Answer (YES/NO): NO